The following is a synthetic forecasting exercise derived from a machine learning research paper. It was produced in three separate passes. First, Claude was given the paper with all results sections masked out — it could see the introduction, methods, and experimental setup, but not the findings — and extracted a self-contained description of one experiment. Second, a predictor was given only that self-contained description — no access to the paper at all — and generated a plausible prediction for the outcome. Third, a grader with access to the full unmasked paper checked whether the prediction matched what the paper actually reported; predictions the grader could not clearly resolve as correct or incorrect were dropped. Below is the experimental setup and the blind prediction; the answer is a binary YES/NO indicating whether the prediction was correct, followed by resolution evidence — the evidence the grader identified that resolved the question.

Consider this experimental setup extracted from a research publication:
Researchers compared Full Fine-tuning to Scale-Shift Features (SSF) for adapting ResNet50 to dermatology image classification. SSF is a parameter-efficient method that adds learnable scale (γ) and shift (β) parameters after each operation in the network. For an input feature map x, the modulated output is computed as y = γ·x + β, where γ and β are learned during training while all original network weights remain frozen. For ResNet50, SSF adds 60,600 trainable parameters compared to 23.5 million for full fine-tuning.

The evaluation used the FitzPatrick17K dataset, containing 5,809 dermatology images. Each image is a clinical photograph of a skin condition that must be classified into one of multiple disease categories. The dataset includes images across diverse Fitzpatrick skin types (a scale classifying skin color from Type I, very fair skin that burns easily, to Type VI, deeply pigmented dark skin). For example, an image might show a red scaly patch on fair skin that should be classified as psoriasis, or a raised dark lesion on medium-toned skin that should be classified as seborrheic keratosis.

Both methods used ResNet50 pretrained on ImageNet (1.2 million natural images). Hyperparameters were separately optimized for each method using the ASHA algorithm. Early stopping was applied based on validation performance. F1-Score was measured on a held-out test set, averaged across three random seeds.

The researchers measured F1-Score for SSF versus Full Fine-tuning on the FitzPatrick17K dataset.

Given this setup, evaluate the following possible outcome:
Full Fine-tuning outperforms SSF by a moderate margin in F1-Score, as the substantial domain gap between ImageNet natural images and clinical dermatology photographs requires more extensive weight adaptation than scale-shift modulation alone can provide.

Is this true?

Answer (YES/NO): NO